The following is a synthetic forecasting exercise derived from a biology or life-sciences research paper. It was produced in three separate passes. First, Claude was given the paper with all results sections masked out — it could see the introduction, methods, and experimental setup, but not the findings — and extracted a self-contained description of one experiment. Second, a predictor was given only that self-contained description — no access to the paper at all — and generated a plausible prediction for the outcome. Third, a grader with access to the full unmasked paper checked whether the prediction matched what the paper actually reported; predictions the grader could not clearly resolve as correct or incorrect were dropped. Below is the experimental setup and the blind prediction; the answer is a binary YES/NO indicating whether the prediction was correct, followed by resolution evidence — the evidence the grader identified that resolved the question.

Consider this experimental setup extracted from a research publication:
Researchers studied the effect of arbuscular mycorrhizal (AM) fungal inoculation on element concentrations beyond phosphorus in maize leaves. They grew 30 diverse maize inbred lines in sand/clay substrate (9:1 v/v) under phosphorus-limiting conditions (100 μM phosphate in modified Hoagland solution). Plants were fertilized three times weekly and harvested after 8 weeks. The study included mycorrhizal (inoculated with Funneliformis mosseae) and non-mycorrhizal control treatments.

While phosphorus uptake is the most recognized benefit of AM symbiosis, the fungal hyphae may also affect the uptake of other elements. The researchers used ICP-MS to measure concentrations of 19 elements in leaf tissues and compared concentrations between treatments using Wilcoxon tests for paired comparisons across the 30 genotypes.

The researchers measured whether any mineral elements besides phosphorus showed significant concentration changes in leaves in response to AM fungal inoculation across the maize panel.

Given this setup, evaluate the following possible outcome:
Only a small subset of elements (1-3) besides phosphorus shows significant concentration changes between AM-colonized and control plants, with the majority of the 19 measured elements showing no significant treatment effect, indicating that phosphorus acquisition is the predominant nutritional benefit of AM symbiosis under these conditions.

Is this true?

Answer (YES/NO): NO